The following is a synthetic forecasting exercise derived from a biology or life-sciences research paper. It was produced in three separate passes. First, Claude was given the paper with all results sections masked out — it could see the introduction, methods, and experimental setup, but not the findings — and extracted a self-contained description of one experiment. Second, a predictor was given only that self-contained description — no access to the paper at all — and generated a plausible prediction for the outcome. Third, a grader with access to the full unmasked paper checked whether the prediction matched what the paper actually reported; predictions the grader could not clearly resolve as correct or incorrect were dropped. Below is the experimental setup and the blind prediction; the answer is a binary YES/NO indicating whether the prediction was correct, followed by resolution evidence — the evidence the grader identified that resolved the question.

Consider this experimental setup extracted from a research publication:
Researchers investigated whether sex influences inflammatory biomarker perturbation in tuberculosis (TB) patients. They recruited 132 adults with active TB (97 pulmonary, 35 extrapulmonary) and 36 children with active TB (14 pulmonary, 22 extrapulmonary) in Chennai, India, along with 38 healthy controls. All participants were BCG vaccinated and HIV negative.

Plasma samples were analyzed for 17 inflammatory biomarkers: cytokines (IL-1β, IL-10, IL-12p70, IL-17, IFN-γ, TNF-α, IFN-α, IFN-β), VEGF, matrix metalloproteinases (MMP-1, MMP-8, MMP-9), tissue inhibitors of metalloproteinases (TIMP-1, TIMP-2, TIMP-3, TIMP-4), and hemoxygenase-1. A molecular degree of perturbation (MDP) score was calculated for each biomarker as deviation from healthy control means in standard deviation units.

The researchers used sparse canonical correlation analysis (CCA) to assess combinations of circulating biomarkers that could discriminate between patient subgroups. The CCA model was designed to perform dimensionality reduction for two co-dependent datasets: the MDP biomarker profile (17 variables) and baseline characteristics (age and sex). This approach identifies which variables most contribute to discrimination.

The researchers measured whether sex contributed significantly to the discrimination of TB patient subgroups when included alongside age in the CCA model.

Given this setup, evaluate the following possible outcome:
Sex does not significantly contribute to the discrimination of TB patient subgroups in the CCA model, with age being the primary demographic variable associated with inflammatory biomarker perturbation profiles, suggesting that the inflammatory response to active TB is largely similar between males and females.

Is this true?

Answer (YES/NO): YES